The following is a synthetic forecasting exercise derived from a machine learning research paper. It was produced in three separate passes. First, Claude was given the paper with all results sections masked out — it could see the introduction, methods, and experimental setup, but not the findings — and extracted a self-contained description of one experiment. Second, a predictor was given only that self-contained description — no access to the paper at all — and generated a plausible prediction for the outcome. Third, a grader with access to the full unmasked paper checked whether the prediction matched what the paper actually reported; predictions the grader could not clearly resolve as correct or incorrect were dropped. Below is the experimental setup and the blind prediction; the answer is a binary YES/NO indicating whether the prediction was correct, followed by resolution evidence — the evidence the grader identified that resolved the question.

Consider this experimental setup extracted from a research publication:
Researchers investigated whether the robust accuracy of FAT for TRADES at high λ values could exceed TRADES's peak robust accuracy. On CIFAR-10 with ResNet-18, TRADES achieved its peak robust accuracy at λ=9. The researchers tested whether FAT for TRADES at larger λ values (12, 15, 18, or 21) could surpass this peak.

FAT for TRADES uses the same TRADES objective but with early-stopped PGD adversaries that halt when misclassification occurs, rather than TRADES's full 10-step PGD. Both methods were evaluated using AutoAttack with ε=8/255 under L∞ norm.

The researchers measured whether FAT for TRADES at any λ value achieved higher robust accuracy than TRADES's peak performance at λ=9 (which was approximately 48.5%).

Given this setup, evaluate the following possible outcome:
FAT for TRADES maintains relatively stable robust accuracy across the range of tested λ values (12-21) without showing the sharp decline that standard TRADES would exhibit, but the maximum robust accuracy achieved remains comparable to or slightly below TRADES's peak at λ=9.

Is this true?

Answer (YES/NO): YES